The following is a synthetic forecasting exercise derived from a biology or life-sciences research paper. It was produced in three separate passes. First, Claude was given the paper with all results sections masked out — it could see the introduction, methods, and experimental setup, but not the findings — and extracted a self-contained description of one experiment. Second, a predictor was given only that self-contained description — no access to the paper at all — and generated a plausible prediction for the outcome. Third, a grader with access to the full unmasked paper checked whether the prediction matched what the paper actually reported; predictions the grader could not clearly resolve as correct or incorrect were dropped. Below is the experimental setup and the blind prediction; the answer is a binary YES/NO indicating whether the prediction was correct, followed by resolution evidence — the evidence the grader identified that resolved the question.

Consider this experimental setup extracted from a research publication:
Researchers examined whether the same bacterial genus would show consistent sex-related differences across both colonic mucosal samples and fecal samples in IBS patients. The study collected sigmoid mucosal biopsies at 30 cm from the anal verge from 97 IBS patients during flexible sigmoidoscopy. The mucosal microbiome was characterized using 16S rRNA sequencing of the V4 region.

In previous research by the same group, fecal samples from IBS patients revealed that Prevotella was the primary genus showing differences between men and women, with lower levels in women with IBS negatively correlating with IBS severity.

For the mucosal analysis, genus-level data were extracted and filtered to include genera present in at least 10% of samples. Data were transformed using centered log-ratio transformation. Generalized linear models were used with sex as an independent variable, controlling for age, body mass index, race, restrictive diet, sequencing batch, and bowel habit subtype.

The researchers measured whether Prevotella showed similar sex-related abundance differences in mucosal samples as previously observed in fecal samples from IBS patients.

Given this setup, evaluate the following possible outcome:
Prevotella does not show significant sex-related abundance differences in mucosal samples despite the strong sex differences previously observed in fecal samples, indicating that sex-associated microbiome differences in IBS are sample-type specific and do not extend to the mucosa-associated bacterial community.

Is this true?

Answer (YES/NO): YES